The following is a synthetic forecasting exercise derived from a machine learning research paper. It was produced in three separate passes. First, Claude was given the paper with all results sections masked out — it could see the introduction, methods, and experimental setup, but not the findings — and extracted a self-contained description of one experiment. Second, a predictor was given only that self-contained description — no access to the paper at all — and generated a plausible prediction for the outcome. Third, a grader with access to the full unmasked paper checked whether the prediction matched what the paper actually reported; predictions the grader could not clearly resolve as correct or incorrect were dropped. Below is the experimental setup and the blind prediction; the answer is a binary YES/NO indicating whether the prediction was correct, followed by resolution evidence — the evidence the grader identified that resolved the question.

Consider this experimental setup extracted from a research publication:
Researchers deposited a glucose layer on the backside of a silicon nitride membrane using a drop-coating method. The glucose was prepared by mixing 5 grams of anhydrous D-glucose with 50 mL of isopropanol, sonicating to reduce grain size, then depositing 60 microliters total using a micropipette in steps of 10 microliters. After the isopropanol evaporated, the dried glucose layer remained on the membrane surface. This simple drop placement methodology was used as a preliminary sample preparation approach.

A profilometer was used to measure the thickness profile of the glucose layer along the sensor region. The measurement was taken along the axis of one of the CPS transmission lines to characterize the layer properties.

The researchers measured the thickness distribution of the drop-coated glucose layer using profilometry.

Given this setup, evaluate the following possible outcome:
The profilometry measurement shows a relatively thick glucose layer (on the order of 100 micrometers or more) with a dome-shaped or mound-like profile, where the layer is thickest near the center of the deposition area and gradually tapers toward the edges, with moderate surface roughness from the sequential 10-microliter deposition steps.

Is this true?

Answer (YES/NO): NO